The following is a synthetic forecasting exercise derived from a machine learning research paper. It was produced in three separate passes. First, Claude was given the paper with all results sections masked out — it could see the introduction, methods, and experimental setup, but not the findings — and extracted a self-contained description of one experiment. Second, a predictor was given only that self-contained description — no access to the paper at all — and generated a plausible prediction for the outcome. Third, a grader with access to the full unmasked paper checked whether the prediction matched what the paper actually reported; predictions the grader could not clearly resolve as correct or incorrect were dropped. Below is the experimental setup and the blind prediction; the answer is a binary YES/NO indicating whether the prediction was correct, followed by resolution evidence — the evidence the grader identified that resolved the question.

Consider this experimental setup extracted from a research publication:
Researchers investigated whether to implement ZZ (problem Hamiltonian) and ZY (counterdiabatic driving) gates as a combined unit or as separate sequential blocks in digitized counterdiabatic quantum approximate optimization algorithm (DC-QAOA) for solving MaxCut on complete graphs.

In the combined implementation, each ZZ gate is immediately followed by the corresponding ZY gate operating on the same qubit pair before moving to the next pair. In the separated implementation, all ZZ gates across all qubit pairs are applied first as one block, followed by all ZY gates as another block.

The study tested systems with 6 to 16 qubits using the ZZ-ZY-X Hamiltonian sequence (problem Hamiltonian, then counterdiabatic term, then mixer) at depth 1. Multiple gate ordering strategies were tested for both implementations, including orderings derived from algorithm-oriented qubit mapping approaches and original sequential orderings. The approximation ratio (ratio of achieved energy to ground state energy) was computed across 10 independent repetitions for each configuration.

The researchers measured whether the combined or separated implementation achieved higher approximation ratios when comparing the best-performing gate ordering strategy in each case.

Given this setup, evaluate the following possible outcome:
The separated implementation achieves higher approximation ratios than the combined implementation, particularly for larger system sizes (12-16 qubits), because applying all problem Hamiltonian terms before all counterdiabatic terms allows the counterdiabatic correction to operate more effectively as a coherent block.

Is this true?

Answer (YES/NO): NO